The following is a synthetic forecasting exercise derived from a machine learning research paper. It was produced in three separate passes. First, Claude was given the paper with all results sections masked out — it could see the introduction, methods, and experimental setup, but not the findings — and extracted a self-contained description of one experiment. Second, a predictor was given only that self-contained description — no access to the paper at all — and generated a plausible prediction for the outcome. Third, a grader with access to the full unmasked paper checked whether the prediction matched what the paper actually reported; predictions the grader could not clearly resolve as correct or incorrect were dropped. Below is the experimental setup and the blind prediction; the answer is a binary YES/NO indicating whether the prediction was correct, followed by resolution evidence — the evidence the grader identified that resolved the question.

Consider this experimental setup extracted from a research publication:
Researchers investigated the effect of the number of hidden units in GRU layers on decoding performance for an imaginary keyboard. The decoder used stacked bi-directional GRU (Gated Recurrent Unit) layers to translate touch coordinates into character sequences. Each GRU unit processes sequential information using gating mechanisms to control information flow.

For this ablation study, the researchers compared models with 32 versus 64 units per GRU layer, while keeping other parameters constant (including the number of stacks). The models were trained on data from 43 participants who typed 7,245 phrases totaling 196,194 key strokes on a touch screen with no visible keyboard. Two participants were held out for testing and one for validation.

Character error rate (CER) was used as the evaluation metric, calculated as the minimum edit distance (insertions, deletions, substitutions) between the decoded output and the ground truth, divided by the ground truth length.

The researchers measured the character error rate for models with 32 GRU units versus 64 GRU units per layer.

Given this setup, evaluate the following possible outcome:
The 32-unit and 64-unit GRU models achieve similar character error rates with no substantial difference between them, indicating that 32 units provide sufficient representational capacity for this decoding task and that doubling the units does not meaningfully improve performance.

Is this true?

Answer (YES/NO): NO